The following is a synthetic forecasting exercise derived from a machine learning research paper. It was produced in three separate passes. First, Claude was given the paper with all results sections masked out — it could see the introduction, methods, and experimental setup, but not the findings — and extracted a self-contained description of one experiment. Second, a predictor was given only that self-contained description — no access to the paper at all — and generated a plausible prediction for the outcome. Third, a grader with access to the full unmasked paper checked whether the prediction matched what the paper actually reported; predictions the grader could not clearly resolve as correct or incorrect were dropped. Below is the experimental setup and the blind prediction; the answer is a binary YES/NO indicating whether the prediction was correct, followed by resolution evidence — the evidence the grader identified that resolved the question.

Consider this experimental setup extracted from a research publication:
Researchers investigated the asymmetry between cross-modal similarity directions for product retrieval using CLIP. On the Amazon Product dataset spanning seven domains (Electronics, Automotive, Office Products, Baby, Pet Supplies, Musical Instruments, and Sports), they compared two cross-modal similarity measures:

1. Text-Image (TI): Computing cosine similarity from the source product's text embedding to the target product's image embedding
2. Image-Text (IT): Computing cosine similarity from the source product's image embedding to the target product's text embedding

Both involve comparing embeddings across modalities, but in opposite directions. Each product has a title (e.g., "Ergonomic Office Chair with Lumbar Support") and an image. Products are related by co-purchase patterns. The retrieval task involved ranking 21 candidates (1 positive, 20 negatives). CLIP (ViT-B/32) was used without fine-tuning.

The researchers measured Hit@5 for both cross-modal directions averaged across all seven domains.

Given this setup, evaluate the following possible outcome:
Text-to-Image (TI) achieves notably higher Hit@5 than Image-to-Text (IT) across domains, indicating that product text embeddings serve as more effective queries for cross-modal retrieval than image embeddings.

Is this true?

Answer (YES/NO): NO